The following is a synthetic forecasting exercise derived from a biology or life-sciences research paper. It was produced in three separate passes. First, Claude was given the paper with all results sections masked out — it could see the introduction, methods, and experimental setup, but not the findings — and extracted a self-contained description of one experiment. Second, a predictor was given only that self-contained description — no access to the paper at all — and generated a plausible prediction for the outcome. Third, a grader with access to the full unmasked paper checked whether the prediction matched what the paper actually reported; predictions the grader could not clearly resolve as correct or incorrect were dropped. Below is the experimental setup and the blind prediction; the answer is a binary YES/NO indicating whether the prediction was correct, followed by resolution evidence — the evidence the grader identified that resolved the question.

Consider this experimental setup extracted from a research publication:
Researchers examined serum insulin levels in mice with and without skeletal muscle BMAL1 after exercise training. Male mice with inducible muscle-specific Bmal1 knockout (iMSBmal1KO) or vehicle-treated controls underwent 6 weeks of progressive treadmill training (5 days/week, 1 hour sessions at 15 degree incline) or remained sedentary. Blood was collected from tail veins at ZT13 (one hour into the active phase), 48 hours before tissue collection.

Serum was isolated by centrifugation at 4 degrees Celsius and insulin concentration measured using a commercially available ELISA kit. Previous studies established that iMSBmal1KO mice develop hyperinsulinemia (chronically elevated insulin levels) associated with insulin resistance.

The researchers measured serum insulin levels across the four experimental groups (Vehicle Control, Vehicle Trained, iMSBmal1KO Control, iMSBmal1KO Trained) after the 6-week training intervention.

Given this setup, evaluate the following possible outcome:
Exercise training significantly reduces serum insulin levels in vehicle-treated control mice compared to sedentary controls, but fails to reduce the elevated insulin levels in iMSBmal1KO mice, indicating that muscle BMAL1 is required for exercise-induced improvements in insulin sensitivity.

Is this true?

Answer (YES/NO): NO